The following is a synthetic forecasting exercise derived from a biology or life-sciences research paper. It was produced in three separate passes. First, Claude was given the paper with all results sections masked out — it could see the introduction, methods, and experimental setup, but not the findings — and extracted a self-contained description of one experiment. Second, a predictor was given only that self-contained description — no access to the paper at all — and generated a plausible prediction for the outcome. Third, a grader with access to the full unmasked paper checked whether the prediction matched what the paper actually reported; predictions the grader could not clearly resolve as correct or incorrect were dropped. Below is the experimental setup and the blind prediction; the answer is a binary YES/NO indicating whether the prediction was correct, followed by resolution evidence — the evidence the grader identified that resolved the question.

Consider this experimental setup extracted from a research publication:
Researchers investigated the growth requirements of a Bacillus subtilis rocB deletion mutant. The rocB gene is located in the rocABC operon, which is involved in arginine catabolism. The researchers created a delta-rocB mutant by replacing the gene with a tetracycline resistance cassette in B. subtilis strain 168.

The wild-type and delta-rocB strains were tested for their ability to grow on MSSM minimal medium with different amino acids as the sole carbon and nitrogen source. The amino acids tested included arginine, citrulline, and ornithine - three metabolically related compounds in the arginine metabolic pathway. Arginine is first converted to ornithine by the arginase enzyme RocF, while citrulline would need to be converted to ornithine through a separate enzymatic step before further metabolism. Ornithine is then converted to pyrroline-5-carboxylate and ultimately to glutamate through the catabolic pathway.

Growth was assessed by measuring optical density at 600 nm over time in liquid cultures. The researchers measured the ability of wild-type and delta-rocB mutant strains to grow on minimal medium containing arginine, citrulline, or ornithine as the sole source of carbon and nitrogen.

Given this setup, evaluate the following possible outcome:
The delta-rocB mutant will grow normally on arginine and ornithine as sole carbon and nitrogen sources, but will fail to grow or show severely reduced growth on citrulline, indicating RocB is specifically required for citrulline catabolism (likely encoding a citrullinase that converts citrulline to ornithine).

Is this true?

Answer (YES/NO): YES